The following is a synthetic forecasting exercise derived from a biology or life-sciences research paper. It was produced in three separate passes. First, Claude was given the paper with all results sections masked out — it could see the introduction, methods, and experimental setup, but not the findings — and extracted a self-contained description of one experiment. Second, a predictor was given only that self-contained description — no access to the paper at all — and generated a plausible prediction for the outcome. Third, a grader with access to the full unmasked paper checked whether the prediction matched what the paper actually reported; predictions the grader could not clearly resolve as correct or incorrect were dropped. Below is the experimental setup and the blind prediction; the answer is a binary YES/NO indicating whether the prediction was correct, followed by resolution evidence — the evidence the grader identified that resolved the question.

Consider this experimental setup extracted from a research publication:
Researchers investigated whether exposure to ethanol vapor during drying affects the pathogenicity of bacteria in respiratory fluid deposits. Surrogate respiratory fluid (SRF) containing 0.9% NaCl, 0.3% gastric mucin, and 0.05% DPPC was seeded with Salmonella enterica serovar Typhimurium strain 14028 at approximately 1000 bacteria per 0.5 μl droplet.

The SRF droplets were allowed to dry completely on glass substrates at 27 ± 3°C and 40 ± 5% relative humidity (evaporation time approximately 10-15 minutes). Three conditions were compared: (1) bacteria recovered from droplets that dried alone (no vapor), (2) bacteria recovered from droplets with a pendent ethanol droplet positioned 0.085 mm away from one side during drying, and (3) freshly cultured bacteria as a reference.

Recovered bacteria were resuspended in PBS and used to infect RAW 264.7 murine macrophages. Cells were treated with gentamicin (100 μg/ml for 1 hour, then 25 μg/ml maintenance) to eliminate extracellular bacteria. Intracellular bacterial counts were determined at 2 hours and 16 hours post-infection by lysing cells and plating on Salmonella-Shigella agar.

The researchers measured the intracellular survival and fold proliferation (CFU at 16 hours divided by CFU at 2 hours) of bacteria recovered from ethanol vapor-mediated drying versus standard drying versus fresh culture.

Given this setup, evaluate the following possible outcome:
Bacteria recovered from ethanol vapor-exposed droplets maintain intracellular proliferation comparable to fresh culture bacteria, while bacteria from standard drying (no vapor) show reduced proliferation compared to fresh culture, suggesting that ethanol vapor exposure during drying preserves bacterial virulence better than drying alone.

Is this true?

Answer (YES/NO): NO